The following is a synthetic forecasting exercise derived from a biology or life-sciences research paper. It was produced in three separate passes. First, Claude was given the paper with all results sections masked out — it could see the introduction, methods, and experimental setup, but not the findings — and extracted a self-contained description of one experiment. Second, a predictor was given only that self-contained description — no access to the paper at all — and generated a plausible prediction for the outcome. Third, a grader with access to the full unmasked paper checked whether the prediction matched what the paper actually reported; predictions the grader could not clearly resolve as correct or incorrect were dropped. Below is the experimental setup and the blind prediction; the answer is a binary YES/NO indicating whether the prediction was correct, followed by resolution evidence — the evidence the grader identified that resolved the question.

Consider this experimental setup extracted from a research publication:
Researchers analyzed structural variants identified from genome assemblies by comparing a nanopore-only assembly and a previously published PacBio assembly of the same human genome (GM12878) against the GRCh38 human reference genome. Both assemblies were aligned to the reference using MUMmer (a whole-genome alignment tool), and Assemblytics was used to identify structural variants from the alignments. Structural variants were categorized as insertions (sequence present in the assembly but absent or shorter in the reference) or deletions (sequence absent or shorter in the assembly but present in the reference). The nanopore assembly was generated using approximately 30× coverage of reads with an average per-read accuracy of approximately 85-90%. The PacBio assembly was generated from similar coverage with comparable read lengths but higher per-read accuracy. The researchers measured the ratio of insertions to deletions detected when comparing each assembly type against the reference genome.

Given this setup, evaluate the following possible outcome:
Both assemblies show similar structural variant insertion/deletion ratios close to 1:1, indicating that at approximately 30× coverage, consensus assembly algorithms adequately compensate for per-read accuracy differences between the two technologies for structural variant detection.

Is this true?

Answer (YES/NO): NO